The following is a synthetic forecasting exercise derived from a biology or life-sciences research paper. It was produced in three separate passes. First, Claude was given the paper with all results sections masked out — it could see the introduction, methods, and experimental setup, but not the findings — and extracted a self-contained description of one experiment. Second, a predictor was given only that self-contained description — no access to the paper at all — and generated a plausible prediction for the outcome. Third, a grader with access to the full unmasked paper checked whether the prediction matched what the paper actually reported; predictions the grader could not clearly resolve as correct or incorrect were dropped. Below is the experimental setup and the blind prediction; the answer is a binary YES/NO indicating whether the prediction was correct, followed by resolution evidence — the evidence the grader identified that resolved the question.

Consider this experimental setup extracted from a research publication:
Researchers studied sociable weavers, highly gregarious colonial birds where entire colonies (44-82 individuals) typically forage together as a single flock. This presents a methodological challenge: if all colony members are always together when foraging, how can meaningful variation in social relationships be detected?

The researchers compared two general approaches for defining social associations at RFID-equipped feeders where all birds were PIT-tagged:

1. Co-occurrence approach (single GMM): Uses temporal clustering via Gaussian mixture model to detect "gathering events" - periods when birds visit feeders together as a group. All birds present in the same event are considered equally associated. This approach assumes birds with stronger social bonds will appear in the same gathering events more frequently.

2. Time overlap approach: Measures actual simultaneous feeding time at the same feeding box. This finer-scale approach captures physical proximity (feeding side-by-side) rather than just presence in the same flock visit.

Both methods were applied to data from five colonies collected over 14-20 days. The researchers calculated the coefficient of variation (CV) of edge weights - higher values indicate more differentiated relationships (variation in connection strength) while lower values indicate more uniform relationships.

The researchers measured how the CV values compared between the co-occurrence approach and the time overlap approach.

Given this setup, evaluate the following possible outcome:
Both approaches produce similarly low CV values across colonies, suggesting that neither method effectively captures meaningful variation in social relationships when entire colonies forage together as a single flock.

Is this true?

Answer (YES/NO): NO